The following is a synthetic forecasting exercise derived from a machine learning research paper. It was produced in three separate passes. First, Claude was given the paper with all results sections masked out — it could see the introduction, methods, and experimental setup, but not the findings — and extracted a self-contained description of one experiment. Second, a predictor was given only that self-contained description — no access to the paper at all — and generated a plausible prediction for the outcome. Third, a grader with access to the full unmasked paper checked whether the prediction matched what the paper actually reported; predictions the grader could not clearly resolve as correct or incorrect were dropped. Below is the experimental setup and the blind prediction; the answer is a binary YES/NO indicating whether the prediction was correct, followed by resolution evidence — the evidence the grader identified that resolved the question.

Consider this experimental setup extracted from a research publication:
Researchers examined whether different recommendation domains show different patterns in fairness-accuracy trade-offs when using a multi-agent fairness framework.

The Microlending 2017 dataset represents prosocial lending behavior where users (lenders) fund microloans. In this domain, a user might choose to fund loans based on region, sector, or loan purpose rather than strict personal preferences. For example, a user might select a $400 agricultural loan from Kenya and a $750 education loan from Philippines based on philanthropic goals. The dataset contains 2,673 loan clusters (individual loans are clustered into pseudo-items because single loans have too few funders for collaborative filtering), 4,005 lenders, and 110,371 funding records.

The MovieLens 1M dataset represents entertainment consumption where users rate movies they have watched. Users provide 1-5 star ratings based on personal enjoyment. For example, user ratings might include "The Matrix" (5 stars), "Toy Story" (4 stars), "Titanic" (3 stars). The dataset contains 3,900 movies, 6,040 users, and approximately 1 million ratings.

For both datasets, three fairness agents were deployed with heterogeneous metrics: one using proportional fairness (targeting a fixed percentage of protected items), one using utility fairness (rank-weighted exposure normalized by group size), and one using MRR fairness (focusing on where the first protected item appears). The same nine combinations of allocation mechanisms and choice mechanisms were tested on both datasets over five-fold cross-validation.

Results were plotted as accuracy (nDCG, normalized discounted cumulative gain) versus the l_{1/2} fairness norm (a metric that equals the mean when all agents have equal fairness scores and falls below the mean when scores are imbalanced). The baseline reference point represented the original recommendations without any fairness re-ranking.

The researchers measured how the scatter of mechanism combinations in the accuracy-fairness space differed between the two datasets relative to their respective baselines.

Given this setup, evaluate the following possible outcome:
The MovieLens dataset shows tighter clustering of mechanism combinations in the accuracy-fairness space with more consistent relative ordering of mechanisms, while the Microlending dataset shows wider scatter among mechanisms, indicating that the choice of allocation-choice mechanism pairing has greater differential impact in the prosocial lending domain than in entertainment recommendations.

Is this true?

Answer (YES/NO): NO